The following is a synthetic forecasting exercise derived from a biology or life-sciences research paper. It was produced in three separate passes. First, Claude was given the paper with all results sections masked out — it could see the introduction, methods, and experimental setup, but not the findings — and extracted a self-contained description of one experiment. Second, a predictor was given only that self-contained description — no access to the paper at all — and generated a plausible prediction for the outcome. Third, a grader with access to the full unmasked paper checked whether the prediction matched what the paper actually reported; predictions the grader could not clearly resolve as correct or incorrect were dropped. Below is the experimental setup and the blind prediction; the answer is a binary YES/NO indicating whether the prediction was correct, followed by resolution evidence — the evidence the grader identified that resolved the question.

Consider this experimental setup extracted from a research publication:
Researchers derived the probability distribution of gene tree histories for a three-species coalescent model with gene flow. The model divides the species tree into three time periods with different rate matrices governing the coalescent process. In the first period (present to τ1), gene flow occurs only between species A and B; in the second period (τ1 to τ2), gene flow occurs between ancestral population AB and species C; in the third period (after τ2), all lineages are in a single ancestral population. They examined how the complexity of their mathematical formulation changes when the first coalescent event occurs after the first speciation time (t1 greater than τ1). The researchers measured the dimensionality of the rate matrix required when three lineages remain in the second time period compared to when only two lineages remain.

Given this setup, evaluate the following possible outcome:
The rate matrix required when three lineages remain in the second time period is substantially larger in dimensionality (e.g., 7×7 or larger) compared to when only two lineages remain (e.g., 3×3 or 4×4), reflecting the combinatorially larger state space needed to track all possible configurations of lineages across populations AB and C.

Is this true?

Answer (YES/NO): YES